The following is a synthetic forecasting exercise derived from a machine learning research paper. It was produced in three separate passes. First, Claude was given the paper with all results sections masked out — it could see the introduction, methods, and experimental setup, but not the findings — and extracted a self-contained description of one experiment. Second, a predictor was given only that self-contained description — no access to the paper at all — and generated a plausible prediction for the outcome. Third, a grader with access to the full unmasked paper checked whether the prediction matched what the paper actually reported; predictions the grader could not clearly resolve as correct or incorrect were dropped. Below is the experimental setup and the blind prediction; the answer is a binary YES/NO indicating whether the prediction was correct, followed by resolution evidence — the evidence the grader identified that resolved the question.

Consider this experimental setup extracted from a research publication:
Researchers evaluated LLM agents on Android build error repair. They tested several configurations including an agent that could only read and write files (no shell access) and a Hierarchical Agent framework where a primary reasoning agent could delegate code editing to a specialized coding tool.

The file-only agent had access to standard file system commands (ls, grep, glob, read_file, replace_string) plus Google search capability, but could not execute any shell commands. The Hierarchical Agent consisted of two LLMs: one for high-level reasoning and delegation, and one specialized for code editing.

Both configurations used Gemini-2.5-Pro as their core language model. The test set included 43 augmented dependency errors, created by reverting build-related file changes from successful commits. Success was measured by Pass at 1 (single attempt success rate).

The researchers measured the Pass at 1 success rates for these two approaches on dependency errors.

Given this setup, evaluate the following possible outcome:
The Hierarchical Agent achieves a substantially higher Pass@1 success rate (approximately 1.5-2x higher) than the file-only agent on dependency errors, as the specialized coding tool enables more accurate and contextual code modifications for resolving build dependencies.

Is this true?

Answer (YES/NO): NO